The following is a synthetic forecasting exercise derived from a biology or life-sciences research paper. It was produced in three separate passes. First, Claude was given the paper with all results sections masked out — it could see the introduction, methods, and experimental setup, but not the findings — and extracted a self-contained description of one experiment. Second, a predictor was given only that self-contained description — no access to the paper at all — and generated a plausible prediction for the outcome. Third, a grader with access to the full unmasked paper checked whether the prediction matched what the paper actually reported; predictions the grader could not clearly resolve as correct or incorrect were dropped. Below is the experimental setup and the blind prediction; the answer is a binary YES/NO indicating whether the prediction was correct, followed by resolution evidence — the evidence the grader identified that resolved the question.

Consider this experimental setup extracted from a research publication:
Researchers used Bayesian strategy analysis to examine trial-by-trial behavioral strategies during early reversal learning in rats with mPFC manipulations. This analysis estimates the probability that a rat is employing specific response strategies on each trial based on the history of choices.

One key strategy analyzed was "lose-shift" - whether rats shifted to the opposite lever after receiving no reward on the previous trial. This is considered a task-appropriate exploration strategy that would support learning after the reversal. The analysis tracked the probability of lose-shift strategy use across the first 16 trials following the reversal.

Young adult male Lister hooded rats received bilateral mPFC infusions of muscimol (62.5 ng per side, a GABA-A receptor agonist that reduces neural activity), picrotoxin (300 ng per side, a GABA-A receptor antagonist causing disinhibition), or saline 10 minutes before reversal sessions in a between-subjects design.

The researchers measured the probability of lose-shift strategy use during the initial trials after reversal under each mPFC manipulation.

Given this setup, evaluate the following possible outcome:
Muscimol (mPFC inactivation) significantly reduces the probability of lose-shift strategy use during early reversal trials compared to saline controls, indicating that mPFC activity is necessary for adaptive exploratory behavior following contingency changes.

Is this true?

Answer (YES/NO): YES